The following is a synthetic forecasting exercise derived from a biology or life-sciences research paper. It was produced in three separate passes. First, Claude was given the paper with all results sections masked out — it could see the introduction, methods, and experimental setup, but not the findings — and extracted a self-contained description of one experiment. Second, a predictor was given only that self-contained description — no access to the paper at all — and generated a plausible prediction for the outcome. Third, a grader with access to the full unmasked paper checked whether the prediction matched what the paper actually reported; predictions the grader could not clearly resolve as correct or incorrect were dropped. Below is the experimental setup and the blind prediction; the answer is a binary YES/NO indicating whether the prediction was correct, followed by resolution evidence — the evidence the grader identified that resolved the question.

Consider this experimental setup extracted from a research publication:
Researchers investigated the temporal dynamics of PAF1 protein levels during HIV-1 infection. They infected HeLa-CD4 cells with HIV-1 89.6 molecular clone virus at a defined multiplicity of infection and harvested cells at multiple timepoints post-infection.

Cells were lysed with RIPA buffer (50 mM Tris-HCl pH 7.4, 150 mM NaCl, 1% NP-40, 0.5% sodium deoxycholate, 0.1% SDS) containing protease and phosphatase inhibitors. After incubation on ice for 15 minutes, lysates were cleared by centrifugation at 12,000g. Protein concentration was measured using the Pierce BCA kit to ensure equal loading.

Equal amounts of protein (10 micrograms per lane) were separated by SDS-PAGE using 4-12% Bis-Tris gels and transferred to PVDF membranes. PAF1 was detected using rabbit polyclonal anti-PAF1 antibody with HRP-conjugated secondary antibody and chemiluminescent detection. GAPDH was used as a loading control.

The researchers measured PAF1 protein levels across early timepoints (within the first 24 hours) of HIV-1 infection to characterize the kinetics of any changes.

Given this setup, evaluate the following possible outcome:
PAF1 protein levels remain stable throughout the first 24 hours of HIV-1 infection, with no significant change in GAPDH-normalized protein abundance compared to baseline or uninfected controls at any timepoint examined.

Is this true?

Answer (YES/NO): NO